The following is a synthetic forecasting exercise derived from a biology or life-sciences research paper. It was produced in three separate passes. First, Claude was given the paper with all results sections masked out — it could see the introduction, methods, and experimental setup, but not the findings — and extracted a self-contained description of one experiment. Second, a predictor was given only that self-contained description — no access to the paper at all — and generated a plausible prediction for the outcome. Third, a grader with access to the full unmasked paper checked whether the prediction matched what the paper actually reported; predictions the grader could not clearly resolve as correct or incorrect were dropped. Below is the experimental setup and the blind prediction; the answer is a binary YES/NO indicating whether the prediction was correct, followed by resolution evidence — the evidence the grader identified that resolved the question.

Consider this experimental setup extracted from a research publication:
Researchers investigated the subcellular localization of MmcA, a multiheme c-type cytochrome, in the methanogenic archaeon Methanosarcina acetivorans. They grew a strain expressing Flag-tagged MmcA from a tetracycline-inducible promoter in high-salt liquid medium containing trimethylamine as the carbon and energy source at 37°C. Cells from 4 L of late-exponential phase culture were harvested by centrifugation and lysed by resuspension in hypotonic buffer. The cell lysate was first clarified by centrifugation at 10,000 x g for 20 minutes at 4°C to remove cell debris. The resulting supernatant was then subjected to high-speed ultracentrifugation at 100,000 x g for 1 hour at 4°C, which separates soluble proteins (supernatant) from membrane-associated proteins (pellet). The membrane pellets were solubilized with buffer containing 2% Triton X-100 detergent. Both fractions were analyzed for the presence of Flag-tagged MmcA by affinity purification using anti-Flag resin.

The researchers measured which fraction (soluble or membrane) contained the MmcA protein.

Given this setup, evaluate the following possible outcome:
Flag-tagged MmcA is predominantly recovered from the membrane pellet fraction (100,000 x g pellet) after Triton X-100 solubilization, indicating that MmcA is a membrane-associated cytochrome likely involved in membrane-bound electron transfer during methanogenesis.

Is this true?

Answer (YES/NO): YES